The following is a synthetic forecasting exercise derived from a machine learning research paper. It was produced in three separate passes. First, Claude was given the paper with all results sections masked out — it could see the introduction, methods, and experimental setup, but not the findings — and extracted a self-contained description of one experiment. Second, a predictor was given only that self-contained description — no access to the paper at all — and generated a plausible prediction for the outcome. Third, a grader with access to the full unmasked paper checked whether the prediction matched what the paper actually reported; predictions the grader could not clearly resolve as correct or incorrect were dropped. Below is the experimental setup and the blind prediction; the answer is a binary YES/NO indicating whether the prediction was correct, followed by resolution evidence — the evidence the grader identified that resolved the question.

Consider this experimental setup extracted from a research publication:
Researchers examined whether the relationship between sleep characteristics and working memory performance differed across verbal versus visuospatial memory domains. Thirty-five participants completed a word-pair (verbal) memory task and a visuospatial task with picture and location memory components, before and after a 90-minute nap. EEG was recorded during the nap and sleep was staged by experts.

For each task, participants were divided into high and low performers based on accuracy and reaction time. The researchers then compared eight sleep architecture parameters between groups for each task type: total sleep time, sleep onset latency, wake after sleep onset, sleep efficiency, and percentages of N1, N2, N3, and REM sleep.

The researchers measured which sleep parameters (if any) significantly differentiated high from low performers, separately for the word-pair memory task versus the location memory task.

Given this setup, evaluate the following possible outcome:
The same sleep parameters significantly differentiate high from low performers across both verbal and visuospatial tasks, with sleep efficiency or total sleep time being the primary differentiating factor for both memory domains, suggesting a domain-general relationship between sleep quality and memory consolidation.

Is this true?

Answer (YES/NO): NO